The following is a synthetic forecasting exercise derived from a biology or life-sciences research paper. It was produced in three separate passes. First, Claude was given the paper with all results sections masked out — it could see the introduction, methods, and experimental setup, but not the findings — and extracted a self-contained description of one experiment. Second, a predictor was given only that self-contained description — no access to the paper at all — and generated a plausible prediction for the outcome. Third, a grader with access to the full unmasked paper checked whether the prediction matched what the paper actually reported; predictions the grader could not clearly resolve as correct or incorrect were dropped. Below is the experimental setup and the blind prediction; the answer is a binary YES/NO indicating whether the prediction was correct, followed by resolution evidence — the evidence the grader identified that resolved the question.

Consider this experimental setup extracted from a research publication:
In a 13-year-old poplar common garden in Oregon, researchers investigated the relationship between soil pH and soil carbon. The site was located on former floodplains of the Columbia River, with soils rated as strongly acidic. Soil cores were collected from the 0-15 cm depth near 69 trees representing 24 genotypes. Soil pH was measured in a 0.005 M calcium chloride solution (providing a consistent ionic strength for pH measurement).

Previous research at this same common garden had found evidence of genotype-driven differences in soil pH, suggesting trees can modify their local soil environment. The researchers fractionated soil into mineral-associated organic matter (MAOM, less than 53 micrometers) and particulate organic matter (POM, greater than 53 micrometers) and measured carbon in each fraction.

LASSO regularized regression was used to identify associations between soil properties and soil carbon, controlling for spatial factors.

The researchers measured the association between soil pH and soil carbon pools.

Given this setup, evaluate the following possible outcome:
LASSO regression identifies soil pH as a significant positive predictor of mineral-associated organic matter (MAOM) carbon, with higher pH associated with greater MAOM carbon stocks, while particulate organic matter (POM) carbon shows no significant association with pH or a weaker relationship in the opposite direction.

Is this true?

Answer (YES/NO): NO